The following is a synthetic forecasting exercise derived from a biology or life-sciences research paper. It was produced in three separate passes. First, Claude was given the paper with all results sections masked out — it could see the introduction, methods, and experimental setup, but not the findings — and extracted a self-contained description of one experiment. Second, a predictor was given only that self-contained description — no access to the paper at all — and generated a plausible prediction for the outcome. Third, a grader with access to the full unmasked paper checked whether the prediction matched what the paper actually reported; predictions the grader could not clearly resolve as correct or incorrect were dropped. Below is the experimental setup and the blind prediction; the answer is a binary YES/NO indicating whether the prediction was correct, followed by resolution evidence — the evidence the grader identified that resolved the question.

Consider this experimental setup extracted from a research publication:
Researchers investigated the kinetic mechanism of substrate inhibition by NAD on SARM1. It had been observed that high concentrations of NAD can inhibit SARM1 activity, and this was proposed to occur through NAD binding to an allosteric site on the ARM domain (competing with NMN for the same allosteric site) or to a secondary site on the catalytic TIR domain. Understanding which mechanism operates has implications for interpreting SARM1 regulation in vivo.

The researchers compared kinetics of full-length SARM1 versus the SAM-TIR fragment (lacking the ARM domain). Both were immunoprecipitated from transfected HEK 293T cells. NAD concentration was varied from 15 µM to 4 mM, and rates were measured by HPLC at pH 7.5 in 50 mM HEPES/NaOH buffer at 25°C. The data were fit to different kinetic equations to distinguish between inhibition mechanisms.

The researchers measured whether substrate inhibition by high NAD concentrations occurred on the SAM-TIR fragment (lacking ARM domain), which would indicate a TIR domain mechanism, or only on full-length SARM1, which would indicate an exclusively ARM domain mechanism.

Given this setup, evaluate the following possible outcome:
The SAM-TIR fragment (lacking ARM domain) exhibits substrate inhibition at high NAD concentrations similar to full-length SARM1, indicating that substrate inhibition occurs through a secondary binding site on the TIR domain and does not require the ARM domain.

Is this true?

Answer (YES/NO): NO